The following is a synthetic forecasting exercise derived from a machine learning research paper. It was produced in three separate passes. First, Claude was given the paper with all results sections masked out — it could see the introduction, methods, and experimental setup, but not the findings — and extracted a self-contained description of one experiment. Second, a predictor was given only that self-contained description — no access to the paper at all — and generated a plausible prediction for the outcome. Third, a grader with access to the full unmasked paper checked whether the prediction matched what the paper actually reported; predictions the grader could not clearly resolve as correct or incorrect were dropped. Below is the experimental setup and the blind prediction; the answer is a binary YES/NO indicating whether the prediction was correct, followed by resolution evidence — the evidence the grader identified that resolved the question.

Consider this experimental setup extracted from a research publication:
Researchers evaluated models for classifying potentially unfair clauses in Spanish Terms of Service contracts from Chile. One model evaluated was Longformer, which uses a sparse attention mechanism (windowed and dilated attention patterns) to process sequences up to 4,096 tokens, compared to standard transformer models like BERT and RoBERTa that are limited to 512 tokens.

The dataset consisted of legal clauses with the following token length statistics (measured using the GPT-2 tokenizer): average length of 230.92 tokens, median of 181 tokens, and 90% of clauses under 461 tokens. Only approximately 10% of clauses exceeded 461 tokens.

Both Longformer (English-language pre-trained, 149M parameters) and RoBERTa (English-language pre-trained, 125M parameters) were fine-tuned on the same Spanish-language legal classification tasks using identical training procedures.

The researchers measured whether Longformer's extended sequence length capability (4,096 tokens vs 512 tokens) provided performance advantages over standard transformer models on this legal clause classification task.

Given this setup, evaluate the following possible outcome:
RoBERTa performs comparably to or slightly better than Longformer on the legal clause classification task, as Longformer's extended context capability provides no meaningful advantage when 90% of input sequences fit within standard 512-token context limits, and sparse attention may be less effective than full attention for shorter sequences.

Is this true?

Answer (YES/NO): YES